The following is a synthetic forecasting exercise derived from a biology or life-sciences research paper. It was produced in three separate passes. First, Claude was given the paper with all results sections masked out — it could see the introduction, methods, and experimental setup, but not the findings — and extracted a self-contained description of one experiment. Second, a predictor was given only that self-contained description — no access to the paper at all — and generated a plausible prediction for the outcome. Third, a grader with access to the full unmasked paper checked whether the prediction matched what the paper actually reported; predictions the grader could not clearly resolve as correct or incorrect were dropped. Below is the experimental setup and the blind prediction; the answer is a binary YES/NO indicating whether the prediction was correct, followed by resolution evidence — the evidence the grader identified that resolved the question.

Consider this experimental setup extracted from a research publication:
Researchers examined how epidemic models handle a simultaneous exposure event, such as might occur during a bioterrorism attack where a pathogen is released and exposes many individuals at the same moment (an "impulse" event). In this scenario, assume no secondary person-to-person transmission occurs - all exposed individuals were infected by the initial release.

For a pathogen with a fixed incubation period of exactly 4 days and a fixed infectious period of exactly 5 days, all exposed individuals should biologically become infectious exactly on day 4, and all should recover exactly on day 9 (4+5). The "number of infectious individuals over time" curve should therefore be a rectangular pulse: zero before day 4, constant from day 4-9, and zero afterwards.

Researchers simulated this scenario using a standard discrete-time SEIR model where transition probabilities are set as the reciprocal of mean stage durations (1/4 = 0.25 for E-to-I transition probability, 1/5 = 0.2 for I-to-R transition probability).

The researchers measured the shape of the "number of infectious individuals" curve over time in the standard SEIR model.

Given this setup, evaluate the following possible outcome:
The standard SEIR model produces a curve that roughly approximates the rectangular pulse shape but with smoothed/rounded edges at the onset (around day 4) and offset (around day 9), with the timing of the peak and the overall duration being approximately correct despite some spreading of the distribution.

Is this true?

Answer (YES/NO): NO